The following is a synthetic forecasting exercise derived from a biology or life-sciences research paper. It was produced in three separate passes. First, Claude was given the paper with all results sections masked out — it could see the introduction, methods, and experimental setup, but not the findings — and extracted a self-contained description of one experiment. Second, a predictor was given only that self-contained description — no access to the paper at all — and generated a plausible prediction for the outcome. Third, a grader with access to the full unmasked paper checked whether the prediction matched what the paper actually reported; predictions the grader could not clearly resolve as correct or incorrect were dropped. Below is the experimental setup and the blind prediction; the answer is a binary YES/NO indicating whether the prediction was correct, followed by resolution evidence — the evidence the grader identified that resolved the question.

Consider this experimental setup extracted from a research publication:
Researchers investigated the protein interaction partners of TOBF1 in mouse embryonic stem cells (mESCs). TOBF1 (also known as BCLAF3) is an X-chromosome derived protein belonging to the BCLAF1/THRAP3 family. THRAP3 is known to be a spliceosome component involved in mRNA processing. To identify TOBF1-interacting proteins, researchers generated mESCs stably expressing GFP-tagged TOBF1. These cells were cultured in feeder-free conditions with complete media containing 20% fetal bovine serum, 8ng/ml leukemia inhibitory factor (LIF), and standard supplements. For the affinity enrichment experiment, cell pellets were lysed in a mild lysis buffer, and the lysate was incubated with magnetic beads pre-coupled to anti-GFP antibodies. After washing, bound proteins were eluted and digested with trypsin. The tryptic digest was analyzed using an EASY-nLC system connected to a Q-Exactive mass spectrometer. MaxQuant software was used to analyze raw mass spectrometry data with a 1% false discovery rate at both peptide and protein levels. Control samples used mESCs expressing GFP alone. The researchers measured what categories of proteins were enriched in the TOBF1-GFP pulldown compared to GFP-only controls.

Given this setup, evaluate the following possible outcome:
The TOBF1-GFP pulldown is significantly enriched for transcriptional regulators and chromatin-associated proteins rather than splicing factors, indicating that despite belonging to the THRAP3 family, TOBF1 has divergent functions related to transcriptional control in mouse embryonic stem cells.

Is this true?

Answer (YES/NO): NO